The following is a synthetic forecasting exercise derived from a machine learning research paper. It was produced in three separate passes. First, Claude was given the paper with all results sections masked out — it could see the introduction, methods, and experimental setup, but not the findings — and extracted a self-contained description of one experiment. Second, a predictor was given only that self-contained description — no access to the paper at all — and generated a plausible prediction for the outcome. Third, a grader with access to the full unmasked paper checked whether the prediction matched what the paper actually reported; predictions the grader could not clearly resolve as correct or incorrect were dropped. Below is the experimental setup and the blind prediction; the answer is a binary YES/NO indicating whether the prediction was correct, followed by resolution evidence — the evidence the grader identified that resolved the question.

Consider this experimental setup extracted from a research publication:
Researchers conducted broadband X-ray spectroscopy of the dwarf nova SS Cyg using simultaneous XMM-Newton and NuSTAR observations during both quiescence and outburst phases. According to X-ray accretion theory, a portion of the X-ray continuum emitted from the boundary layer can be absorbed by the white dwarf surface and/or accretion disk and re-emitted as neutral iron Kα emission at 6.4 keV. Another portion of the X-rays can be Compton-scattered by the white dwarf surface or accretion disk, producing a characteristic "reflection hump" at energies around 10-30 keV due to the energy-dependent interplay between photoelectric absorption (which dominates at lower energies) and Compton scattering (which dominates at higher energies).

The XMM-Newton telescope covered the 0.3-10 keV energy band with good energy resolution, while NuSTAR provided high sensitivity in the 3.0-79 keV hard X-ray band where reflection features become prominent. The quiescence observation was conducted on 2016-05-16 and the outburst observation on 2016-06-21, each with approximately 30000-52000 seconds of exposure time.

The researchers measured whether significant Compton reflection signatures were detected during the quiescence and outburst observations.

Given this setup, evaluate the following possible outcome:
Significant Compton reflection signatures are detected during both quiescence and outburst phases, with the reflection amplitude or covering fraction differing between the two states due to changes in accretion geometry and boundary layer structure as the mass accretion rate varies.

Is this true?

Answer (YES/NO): NO